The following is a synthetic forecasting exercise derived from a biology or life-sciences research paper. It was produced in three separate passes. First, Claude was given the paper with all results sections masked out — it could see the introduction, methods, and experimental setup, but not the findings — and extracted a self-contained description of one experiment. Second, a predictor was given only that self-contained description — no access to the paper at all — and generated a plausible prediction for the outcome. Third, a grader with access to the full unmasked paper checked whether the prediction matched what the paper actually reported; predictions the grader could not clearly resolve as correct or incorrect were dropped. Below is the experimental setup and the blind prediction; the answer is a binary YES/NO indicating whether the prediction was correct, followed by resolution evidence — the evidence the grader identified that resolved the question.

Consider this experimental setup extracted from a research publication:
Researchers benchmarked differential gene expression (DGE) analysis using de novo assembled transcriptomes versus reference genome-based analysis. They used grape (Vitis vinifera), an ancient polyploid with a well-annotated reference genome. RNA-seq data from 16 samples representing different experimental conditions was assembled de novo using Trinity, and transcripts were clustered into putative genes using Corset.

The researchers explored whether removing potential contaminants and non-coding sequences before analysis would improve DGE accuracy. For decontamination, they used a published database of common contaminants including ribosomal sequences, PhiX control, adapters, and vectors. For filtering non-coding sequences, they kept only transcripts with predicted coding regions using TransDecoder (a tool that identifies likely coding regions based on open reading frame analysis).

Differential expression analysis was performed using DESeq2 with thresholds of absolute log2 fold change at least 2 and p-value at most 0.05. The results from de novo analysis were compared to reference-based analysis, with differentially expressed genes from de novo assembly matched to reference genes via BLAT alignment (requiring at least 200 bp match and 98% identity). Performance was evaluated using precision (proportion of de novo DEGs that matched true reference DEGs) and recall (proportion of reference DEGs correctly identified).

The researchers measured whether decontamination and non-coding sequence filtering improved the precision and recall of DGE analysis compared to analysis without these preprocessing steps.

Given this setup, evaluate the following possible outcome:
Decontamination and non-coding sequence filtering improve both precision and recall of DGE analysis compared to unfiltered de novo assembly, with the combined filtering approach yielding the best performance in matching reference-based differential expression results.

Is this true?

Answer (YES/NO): NO